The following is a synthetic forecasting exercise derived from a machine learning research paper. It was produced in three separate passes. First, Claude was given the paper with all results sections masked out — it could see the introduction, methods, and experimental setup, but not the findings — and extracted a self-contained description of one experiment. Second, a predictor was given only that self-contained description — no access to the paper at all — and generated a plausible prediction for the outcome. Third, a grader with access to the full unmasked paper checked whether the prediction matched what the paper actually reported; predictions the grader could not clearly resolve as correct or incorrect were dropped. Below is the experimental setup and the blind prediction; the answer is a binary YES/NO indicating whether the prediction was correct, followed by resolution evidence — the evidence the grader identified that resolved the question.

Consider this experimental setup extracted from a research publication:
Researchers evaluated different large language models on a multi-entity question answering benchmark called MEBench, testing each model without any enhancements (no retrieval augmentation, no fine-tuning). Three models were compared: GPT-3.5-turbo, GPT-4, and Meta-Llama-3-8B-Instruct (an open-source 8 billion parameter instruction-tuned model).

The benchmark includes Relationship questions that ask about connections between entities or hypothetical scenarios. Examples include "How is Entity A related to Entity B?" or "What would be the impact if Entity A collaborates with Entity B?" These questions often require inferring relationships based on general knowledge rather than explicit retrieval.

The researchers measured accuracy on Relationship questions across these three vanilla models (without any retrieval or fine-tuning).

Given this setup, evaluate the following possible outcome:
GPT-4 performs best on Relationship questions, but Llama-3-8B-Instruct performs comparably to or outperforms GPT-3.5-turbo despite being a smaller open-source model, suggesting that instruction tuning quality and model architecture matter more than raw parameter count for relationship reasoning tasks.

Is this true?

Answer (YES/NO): NO